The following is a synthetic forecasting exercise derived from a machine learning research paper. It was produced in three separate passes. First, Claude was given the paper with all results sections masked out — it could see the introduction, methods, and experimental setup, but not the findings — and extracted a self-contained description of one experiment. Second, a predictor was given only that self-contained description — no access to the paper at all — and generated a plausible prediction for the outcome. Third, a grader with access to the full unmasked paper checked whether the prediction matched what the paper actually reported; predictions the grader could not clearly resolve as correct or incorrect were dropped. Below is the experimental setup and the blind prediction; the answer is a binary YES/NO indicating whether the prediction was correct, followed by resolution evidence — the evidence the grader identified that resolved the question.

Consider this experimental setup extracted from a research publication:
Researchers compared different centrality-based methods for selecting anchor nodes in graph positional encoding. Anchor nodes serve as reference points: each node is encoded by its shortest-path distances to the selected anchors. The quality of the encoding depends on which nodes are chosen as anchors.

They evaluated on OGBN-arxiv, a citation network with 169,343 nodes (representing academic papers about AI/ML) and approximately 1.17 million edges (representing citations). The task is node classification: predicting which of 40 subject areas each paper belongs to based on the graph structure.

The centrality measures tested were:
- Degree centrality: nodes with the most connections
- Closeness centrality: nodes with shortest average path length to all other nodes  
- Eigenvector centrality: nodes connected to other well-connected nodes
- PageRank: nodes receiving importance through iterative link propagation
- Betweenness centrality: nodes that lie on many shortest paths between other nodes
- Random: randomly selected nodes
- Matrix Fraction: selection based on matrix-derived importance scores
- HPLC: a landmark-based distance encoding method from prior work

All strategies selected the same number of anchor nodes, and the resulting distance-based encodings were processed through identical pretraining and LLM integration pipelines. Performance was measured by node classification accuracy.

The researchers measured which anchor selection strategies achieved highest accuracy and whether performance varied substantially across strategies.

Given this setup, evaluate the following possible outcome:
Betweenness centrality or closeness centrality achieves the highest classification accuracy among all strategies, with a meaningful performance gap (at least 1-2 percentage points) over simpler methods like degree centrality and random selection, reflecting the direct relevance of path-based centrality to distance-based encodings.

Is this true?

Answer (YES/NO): NO